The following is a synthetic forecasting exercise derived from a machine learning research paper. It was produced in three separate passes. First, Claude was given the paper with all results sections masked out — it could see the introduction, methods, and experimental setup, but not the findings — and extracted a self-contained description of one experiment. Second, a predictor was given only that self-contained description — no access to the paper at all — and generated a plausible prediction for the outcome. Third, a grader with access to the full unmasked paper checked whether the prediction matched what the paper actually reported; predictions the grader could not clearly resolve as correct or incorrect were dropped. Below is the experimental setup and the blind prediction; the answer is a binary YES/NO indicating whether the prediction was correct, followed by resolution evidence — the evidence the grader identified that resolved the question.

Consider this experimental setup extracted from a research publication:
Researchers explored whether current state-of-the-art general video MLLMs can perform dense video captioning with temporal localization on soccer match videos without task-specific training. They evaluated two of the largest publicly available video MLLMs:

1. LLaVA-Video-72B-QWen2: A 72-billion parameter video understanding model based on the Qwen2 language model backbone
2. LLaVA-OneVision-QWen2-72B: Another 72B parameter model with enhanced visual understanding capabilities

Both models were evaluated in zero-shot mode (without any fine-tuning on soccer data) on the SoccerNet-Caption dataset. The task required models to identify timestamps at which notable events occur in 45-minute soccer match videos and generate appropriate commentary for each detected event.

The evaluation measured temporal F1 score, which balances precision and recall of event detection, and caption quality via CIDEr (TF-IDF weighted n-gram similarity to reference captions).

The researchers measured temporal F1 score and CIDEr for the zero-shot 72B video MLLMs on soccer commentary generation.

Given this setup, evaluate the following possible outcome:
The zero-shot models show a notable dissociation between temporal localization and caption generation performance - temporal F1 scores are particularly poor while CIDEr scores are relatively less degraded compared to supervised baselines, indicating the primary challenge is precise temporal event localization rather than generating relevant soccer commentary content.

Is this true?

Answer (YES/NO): NO